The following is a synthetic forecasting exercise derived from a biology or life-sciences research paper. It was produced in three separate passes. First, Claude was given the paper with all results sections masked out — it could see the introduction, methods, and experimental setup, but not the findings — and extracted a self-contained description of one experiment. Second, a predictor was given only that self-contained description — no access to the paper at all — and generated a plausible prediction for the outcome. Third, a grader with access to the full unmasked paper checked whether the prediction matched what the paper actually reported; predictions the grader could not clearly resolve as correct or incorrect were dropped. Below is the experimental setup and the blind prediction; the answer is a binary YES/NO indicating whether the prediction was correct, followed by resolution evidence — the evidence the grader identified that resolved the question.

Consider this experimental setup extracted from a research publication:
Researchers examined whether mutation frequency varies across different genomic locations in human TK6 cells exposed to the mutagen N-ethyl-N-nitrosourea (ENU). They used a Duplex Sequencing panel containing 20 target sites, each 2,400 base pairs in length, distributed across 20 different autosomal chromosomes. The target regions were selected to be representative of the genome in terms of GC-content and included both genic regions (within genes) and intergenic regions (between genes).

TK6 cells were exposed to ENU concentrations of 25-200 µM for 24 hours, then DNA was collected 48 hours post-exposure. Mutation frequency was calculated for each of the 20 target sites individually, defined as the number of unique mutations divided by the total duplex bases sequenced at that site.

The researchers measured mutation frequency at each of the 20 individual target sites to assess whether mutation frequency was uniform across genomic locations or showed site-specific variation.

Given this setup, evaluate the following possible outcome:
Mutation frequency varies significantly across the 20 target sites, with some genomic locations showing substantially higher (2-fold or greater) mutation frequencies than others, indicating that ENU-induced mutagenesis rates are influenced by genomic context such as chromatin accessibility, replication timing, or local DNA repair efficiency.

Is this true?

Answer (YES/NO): NO